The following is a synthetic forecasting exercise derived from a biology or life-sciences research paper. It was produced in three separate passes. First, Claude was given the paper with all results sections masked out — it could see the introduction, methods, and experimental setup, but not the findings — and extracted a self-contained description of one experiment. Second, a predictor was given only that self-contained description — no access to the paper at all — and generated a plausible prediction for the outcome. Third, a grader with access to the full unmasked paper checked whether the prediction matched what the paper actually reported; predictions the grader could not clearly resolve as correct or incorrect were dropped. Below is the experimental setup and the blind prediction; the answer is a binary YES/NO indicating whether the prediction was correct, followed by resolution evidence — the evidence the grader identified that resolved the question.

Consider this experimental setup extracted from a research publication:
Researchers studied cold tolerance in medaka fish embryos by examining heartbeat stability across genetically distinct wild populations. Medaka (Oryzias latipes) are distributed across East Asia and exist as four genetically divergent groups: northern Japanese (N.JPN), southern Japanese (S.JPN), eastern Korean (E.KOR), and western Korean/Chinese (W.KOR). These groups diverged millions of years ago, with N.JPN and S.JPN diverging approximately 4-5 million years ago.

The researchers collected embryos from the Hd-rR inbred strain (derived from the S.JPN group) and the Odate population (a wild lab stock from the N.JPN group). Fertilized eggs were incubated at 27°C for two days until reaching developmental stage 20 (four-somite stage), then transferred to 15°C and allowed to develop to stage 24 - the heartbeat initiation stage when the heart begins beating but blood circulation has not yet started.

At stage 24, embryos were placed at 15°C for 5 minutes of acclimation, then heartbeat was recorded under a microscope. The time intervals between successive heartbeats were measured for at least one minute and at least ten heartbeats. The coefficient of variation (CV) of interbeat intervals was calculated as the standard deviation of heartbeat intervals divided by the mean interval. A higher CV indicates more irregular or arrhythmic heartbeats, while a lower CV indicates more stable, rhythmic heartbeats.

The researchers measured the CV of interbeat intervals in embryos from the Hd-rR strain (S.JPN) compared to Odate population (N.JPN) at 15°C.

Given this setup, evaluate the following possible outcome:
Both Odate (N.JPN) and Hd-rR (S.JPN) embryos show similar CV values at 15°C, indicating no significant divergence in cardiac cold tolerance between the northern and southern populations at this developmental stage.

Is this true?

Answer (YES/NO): NO